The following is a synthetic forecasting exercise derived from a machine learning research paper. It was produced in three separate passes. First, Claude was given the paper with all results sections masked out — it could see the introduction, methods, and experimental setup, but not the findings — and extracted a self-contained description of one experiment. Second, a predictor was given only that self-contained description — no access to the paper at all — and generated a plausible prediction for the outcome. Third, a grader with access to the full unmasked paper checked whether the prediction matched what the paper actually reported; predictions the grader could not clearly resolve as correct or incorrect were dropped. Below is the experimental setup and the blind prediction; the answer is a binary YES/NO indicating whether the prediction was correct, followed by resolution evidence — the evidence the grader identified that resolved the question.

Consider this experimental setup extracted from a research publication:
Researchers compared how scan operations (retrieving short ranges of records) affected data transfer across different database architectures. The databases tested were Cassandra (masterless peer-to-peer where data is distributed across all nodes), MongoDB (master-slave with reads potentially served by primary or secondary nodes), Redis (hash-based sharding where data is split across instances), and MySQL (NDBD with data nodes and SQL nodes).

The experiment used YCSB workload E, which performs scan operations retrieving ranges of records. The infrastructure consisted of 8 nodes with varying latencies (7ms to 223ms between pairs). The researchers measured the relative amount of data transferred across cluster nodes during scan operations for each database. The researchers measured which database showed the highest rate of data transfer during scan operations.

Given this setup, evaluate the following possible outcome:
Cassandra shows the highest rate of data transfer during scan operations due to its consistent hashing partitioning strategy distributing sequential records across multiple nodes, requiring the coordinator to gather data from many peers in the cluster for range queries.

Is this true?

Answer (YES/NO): NO